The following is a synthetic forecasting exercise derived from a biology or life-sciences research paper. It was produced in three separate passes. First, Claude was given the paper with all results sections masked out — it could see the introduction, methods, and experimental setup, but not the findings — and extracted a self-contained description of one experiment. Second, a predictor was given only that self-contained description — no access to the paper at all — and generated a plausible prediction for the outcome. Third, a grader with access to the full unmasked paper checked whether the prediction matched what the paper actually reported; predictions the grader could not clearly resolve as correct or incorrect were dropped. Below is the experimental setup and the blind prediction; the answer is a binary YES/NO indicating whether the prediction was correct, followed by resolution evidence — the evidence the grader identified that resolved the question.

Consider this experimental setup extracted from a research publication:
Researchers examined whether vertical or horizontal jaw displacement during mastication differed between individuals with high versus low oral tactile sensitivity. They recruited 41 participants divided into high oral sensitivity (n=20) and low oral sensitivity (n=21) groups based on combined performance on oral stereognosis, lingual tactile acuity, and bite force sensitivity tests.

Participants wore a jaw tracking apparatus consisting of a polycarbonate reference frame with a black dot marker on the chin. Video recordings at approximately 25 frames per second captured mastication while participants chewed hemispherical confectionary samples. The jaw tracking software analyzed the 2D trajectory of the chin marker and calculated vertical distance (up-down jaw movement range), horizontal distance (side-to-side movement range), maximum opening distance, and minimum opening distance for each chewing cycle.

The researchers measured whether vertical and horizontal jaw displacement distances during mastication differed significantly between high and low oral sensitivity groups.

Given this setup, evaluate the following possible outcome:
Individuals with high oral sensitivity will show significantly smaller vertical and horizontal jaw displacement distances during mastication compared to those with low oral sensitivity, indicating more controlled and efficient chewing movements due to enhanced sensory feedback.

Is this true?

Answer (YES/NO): NO